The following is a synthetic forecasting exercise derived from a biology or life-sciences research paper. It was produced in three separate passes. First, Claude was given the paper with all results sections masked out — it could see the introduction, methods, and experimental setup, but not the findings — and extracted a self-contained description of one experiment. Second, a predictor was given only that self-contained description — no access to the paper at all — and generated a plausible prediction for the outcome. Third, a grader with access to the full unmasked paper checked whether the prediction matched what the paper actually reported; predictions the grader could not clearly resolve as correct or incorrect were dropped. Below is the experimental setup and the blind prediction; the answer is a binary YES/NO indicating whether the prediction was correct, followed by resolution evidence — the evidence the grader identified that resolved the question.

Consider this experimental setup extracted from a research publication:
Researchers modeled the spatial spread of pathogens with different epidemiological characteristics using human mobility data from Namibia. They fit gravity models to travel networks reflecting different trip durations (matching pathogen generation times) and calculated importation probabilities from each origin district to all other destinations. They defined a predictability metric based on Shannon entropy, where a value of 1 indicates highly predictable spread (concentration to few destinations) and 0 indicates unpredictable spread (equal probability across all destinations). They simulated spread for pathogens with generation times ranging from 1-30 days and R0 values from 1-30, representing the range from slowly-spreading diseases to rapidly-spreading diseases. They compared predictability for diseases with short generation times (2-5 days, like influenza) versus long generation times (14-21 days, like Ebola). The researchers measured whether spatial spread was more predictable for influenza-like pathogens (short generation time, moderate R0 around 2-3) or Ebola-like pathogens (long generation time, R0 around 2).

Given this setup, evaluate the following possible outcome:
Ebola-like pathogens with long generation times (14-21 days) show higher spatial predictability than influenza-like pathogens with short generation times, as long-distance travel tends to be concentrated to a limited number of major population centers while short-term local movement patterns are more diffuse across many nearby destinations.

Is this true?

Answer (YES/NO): NO